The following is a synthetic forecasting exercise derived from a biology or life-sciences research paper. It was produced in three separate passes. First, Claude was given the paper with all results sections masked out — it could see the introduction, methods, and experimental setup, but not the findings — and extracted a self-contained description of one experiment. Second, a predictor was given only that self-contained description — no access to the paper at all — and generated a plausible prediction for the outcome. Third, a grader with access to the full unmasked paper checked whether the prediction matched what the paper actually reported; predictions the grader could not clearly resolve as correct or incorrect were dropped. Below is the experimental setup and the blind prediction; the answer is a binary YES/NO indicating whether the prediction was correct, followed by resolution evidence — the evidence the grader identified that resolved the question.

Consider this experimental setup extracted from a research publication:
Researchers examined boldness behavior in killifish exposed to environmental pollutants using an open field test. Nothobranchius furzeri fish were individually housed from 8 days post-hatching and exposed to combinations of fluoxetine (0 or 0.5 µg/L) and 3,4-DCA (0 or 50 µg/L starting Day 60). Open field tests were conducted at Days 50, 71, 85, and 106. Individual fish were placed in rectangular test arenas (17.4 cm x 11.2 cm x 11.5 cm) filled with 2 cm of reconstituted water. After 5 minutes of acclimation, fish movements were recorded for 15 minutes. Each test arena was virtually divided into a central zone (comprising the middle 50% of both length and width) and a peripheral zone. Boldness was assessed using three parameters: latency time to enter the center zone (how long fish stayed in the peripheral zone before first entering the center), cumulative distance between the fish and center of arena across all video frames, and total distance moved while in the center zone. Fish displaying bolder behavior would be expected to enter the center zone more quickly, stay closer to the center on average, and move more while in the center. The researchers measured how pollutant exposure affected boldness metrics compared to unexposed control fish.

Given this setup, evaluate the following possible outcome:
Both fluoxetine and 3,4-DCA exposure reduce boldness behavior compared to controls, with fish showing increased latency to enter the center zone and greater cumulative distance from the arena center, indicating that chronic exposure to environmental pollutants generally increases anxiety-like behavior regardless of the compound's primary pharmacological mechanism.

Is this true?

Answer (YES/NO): NO